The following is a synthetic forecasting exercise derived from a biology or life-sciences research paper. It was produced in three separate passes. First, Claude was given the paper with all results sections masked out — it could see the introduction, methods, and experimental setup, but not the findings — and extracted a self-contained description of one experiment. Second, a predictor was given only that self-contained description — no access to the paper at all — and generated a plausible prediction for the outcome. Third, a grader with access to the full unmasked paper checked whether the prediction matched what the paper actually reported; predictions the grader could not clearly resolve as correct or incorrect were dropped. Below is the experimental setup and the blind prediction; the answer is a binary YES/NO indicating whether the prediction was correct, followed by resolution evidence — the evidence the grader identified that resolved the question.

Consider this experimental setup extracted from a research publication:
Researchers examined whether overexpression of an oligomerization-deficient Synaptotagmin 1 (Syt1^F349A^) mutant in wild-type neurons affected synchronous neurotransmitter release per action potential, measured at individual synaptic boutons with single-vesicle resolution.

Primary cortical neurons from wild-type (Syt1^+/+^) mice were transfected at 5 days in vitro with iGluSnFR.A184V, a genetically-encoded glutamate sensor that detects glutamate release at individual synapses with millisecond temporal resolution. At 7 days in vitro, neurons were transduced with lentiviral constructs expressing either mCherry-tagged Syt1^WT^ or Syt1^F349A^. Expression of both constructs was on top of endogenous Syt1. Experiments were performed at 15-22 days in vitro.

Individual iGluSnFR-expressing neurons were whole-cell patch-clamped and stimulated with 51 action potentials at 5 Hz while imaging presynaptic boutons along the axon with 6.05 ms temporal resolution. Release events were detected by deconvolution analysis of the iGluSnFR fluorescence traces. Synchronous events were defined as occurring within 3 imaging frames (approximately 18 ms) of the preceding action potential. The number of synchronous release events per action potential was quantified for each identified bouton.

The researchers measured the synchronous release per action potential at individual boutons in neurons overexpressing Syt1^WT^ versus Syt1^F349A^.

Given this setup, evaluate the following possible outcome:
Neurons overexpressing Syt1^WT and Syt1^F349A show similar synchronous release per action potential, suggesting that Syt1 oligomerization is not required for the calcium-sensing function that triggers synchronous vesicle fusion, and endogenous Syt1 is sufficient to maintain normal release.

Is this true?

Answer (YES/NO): NO